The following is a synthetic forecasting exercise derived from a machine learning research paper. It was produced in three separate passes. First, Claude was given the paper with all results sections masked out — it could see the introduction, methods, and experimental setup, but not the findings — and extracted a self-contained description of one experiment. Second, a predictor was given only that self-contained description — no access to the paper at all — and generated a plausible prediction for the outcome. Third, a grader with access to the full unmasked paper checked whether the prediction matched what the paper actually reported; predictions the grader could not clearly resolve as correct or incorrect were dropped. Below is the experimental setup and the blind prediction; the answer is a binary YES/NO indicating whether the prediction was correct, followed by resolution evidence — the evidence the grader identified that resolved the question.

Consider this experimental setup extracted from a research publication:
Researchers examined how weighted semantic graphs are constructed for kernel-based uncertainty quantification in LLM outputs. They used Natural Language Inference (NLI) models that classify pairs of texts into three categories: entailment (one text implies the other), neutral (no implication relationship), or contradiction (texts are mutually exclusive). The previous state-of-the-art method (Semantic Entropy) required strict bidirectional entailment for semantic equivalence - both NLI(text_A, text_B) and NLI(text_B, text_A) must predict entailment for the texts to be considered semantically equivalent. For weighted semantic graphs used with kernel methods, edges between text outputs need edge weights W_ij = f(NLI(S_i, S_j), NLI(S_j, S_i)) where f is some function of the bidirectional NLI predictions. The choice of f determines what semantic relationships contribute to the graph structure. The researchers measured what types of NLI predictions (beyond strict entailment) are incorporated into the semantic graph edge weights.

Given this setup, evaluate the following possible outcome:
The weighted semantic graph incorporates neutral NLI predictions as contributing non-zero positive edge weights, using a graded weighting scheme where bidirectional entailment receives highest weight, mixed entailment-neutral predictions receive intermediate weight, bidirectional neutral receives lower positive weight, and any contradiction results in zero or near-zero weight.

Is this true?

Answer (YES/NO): NO